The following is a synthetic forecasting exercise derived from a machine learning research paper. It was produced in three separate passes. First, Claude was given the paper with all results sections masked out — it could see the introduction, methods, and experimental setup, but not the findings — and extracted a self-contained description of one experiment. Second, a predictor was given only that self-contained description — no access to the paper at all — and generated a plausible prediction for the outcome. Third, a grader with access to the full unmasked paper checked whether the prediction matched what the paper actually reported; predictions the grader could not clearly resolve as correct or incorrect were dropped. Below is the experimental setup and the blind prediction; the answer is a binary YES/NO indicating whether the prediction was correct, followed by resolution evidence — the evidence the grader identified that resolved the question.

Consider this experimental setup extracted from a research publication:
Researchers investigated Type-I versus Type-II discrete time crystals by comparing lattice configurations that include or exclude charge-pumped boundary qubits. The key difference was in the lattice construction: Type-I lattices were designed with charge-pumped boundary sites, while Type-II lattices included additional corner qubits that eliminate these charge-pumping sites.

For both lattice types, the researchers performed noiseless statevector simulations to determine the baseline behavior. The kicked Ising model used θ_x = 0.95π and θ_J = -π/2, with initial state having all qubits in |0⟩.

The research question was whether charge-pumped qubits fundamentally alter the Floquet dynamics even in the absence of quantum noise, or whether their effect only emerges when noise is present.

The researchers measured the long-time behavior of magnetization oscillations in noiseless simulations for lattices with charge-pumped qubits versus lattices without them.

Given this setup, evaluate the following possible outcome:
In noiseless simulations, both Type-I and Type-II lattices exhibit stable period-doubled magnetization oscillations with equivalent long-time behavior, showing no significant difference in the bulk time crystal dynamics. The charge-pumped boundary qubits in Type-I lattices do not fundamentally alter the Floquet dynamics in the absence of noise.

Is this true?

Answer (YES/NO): NO